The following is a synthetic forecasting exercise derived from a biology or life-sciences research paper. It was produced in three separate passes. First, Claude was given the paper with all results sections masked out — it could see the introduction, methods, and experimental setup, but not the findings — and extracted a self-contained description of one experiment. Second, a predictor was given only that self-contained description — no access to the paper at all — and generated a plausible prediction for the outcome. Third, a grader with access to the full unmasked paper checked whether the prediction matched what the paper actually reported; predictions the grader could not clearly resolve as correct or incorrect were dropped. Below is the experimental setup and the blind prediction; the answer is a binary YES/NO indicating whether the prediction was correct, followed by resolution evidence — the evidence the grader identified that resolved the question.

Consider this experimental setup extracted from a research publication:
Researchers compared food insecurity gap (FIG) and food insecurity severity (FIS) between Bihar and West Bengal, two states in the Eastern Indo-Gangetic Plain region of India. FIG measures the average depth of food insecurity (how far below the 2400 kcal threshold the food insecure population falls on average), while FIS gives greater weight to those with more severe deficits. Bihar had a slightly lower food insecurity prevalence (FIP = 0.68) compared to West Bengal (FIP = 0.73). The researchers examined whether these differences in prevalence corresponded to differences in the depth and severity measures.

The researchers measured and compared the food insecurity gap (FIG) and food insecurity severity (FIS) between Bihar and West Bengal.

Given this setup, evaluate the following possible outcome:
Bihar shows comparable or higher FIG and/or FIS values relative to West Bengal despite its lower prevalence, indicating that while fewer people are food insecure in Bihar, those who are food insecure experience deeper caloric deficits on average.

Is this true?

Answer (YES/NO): NO